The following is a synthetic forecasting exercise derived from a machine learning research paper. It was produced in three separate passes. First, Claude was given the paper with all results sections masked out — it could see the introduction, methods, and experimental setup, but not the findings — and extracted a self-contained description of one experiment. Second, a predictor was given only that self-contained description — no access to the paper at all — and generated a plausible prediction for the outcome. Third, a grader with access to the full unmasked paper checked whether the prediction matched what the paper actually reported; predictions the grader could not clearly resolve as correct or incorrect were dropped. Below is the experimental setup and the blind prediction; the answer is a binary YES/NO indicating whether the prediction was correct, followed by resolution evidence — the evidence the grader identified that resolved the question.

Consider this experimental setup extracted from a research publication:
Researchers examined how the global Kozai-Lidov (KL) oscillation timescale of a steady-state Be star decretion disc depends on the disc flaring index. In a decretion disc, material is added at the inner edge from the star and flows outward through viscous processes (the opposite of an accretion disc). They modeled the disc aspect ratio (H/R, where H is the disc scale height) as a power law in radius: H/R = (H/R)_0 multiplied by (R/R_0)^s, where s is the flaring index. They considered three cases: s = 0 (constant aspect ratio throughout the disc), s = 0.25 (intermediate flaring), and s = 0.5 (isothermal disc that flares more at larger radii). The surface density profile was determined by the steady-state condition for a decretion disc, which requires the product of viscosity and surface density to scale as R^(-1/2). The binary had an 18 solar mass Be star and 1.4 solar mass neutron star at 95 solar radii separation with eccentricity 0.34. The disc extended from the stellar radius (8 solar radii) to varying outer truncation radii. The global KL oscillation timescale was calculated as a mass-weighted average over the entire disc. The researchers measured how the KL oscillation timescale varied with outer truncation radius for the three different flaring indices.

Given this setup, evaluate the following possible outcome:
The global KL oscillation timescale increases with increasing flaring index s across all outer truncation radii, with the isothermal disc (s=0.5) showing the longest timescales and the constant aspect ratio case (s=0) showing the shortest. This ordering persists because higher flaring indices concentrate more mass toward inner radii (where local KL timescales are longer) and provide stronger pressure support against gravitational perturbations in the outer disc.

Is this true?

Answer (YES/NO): YES